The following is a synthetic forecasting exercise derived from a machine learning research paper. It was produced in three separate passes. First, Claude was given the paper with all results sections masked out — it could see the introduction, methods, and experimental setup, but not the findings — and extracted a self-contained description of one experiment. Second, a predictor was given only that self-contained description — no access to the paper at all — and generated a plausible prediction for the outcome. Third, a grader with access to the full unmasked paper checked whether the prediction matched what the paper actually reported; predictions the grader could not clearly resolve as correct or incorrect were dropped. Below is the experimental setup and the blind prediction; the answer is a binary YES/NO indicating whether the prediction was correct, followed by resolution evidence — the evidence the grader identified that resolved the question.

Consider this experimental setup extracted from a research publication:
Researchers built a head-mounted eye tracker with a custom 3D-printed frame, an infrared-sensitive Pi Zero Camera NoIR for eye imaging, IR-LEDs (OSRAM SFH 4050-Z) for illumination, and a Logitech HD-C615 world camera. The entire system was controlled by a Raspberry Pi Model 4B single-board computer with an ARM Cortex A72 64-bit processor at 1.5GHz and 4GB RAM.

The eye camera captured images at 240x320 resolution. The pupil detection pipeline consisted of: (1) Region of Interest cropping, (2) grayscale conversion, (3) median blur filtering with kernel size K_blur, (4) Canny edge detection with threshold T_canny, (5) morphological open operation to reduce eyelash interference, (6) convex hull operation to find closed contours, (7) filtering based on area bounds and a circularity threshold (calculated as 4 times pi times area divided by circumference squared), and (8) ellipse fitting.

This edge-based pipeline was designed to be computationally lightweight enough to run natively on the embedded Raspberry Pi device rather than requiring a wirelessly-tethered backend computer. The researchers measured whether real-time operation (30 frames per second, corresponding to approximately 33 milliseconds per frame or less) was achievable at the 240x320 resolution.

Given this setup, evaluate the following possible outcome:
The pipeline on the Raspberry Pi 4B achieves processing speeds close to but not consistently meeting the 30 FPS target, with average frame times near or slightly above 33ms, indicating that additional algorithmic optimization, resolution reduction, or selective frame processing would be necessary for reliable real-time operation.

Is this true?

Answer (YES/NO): NO